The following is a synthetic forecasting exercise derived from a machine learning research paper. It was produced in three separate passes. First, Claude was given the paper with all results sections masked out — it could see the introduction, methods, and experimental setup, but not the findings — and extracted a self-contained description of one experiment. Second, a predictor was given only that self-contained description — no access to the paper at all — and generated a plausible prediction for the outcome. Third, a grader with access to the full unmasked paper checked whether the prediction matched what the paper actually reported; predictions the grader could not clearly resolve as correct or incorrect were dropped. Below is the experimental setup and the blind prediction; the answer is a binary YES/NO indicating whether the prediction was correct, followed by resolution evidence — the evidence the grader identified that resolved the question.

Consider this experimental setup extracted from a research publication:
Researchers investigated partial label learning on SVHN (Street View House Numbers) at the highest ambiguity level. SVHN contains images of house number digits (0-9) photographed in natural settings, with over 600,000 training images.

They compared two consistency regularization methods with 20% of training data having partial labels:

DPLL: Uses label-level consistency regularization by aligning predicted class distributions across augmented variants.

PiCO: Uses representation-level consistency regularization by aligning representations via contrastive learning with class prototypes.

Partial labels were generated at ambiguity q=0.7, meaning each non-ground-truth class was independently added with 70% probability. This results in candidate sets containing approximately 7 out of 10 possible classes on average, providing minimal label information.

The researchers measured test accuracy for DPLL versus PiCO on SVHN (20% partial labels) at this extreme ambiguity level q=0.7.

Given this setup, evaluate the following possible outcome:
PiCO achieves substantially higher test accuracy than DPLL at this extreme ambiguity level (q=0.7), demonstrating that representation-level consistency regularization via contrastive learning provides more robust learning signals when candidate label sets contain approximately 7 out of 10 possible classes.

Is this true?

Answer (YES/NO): NO